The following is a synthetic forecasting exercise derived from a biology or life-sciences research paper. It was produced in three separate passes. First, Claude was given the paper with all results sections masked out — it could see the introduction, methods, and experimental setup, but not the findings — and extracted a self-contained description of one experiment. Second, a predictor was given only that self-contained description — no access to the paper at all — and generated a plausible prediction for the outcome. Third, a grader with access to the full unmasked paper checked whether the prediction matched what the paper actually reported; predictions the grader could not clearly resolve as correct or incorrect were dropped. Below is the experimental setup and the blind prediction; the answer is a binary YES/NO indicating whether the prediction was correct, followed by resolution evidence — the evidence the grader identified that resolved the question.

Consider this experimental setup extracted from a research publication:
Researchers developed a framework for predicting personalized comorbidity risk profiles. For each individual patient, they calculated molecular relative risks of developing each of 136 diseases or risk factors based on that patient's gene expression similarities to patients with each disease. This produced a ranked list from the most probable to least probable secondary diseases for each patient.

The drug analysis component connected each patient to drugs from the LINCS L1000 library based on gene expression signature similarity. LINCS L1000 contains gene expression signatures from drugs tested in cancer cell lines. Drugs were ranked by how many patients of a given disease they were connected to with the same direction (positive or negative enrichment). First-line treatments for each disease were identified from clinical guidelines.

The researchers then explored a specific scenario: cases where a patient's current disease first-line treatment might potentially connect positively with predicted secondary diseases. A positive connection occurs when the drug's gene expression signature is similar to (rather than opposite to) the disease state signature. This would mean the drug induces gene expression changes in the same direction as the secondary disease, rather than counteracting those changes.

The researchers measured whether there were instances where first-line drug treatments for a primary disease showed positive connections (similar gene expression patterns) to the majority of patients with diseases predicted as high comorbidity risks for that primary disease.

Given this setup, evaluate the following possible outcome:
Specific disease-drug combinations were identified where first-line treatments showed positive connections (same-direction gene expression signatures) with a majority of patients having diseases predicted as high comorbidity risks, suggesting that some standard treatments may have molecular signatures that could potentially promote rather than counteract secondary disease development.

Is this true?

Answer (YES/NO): YES